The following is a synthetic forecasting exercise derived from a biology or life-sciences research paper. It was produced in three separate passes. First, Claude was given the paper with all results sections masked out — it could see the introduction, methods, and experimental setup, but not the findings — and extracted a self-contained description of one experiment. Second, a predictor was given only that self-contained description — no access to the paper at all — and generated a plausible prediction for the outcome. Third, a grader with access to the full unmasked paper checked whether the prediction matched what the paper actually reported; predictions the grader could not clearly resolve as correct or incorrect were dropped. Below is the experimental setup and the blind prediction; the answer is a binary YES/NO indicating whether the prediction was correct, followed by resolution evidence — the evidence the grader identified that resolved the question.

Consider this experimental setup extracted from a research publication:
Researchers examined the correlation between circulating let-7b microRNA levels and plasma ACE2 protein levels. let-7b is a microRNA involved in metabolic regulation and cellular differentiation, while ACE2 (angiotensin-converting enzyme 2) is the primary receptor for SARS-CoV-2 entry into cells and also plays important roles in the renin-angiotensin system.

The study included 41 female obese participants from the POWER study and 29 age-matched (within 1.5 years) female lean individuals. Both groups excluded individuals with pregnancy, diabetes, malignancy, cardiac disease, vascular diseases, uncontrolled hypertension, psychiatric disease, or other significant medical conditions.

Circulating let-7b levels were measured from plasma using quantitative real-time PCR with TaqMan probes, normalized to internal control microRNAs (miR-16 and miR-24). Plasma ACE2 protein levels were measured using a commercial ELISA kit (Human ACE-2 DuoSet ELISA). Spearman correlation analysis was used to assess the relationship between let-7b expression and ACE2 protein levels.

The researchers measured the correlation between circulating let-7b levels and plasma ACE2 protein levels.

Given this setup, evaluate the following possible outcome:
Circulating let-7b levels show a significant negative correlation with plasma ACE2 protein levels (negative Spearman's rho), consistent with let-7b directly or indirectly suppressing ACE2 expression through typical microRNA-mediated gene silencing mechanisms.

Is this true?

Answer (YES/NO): YES